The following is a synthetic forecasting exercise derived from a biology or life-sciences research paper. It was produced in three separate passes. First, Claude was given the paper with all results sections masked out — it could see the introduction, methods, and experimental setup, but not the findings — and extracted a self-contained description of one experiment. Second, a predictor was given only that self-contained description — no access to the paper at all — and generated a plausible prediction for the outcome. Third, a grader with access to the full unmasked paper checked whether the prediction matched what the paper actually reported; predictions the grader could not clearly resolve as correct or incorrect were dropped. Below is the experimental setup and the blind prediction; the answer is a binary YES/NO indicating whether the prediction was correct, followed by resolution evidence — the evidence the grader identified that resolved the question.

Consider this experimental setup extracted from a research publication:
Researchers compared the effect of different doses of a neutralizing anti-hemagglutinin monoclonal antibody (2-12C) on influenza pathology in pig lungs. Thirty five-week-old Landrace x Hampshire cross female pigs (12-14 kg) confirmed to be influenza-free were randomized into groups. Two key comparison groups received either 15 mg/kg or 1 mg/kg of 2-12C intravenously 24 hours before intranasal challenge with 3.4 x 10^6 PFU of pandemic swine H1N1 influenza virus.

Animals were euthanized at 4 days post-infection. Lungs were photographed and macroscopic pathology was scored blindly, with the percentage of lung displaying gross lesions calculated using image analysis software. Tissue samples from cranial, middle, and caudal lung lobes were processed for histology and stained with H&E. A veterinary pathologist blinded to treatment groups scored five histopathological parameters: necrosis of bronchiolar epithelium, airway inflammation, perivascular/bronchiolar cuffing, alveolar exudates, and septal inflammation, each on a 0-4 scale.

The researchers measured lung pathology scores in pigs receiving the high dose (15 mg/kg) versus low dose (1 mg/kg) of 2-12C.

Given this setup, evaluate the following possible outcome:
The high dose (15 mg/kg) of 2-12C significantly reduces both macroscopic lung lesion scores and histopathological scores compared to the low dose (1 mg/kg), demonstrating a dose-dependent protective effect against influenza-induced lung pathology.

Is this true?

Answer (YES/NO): NO